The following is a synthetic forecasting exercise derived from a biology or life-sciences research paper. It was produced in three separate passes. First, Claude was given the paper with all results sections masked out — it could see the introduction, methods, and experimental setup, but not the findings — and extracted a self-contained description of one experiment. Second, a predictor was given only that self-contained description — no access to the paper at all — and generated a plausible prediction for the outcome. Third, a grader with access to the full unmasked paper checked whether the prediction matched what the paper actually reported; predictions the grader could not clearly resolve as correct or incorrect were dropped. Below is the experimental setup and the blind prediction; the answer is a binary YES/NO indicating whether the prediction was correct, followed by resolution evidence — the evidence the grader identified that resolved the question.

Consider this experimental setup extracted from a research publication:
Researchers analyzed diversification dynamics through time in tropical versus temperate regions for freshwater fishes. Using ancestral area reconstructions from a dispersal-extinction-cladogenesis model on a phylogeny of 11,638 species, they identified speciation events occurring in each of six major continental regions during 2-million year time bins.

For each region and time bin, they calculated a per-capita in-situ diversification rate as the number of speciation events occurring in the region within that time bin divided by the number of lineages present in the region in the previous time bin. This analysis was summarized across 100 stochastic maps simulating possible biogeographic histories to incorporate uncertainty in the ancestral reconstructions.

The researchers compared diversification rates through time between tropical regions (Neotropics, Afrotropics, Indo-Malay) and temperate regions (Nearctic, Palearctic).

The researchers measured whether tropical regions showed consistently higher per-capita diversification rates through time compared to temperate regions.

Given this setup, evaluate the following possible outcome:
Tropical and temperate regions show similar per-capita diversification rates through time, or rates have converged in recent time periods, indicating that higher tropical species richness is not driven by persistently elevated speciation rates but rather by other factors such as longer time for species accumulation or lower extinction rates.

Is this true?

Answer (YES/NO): NO